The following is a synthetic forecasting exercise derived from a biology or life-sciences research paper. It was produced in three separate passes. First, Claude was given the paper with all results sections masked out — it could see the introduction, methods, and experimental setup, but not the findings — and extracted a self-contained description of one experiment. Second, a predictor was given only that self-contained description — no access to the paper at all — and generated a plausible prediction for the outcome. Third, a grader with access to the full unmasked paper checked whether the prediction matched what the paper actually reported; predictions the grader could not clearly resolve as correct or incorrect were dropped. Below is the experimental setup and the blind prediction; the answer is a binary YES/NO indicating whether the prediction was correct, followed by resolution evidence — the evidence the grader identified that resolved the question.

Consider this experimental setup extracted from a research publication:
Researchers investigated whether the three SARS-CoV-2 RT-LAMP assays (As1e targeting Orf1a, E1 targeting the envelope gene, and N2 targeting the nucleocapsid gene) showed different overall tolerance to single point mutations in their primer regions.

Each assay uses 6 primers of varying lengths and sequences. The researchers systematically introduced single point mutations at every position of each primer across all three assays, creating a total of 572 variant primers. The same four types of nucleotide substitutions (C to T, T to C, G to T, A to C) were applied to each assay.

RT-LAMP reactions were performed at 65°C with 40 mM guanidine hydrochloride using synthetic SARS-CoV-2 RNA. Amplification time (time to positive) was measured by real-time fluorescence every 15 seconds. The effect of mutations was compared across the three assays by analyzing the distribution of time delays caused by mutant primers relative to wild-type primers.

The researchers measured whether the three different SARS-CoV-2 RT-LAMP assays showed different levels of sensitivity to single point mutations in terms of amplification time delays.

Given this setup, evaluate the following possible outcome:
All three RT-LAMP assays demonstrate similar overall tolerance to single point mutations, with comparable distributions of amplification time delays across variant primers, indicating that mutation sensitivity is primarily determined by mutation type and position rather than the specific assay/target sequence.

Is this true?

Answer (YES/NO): YES